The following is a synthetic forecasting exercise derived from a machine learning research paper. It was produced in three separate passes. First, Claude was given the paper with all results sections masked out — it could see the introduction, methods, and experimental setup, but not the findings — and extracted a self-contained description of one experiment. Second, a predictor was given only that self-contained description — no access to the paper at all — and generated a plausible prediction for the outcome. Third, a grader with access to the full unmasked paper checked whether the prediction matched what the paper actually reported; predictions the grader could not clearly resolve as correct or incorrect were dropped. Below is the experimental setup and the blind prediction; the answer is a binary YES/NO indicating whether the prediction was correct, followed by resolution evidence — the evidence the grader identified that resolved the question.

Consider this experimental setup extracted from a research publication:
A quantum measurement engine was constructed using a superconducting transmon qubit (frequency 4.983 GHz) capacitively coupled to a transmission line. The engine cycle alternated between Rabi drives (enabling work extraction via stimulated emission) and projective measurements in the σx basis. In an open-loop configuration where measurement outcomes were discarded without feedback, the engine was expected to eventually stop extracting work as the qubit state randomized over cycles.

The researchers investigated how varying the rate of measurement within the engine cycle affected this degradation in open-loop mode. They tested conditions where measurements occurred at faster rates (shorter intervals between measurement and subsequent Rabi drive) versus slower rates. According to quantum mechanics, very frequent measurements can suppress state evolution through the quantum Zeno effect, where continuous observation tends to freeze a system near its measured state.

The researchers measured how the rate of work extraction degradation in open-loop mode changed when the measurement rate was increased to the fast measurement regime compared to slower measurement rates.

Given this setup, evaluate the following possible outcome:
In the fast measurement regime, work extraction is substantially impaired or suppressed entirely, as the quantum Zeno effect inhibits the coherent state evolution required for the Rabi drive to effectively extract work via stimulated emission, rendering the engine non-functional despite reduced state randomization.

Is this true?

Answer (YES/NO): NO